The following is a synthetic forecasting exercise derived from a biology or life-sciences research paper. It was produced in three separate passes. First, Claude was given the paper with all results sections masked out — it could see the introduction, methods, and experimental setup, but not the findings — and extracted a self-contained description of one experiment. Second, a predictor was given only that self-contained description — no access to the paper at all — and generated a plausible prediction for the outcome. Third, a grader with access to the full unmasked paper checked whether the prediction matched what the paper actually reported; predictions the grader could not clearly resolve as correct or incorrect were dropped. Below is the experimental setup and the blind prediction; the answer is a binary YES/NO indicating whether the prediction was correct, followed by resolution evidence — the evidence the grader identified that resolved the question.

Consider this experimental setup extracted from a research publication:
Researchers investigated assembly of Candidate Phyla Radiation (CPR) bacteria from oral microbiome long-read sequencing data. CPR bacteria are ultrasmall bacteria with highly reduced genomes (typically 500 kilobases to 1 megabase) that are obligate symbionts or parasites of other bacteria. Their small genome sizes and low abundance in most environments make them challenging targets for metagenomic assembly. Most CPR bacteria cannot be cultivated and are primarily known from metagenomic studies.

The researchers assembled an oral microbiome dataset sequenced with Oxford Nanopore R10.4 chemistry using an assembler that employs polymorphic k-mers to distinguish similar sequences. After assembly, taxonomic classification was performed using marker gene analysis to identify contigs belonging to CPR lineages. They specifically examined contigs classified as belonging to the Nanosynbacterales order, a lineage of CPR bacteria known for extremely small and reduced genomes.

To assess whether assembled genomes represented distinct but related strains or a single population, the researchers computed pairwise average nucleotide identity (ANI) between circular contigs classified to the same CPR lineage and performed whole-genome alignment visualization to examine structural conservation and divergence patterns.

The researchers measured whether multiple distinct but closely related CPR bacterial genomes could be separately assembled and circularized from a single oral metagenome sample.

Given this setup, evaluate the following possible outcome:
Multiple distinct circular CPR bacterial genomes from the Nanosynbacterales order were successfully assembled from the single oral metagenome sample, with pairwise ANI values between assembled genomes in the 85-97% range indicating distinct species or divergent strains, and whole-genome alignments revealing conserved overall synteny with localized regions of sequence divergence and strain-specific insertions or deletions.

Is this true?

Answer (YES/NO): NO